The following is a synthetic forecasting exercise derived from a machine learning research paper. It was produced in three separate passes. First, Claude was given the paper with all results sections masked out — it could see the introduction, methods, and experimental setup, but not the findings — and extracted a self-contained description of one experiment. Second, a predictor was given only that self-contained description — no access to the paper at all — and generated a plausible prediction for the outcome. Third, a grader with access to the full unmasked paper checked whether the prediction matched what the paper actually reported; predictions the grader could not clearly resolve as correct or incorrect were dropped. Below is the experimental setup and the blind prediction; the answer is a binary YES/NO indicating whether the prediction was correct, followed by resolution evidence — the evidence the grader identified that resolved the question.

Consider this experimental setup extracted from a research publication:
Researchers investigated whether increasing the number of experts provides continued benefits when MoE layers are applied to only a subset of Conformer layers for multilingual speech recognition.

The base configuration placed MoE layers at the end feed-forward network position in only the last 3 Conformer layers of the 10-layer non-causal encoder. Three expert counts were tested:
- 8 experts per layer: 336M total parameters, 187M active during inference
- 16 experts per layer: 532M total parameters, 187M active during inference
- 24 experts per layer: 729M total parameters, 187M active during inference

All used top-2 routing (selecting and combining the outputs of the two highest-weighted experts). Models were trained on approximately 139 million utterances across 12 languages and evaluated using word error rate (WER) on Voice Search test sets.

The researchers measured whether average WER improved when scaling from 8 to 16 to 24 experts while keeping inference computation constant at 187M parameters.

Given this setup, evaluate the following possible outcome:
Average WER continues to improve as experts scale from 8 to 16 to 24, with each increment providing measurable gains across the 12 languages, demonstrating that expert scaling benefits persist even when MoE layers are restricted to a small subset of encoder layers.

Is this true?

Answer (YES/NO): NO